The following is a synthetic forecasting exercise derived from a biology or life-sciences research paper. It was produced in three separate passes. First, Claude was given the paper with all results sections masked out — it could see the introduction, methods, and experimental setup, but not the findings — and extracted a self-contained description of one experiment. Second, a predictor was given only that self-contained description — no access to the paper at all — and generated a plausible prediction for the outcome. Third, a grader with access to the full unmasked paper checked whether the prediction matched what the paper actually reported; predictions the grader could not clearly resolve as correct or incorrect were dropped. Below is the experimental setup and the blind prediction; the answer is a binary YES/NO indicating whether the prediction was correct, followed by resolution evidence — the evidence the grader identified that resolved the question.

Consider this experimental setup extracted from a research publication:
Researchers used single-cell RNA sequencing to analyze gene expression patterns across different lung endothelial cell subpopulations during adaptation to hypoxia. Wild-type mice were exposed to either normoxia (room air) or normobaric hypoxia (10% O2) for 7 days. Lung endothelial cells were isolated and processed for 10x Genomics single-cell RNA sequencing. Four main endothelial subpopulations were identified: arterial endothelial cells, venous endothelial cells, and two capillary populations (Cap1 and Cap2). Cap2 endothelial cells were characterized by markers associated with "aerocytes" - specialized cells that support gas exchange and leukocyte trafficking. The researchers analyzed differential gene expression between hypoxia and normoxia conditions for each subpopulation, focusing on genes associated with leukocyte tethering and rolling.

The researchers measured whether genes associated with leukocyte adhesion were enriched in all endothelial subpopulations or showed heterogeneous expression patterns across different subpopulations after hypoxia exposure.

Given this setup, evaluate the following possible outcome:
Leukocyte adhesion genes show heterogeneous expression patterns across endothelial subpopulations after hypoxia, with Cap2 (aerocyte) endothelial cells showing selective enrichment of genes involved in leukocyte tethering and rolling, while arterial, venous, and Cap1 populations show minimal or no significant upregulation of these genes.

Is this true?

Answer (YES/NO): NO